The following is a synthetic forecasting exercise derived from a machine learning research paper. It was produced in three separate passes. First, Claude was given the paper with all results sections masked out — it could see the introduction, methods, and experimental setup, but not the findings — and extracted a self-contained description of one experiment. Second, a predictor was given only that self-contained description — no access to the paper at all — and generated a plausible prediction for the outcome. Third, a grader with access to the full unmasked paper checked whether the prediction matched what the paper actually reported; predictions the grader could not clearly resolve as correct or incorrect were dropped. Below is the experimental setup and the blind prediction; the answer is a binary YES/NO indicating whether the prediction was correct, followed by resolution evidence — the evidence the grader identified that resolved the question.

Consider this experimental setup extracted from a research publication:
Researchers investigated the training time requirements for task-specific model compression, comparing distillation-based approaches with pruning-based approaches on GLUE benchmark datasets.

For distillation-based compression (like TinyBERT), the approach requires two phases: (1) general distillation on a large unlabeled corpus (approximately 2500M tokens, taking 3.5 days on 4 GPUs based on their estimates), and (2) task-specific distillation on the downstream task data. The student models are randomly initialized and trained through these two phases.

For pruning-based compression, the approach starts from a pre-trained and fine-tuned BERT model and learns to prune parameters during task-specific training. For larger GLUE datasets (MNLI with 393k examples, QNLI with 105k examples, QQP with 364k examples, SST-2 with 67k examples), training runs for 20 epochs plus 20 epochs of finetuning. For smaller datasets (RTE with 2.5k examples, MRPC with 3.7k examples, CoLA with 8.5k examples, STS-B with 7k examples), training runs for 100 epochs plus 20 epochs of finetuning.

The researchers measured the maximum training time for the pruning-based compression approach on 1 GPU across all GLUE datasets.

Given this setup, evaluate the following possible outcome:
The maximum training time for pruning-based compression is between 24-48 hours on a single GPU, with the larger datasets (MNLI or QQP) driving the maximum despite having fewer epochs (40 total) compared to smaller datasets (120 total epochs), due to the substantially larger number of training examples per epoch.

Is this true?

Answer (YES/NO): NO